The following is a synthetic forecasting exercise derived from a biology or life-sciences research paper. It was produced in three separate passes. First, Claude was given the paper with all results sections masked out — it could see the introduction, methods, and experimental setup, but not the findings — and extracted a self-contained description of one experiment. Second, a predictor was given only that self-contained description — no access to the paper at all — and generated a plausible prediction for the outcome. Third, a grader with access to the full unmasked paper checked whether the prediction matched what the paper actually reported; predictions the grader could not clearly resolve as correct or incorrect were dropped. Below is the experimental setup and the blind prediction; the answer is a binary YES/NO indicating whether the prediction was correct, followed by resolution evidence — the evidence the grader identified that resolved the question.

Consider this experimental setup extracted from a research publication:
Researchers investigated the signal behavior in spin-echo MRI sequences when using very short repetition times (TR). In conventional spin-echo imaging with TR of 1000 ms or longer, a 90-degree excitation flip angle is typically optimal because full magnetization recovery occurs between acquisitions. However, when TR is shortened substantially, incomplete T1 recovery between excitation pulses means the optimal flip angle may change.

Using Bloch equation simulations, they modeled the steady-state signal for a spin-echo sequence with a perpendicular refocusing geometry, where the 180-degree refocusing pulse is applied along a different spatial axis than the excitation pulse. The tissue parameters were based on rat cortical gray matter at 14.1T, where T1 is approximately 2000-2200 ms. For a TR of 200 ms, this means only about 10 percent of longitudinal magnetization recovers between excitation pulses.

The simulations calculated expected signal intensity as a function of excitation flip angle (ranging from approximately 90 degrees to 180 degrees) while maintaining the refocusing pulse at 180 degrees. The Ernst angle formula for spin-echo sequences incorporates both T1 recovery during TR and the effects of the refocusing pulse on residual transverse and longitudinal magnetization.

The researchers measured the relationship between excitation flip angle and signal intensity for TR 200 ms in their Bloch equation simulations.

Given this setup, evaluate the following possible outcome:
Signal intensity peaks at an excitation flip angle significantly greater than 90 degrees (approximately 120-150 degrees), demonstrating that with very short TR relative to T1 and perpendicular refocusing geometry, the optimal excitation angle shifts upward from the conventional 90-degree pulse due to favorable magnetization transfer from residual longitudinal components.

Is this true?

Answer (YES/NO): YES